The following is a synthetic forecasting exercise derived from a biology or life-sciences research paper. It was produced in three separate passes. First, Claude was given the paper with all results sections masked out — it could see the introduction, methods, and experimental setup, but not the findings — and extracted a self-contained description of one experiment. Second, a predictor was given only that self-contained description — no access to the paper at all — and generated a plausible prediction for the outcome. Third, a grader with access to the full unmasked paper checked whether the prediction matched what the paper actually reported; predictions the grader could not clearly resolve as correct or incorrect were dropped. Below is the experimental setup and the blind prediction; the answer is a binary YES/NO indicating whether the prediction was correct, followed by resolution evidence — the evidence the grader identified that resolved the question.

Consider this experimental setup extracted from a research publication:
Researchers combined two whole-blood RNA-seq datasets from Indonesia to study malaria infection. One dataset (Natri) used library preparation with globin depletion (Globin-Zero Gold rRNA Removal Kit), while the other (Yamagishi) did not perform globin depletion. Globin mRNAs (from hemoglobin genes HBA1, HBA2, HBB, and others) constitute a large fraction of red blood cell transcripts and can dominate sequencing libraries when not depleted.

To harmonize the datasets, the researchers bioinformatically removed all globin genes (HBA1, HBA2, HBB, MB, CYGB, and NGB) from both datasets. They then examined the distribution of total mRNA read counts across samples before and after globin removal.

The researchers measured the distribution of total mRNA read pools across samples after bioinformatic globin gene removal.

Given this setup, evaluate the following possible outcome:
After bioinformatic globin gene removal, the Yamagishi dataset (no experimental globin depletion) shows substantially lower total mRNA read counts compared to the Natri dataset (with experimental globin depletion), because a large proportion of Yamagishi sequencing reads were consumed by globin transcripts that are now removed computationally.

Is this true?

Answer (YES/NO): NO